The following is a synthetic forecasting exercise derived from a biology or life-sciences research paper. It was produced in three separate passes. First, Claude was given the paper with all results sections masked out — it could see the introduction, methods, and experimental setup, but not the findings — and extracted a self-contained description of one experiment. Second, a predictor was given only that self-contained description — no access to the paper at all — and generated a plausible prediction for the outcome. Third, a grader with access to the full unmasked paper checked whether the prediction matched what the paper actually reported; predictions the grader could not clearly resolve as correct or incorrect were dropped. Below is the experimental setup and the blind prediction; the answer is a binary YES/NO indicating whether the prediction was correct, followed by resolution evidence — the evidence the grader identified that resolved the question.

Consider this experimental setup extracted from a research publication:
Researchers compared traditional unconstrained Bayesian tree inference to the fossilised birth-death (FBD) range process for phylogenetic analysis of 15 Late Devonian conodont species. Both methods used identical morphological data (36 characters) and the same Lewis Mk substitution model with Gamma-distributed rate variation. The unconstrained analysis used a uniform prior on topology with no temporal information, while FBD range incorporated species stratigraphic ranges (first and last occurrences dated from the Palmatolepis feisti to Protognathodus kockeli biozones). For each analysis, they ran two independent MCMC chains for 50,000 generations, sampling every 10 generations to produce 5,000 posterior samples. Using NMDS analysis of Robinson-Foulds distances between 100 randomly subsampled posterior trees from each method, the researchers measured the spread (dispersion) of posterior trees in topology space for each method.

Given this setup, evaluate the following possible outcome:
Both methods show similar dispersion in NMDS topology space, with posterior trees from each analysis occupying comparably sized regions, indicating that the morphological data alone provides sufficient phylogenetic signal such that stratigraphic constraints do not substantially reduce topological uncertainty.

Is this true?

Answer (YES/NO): NO